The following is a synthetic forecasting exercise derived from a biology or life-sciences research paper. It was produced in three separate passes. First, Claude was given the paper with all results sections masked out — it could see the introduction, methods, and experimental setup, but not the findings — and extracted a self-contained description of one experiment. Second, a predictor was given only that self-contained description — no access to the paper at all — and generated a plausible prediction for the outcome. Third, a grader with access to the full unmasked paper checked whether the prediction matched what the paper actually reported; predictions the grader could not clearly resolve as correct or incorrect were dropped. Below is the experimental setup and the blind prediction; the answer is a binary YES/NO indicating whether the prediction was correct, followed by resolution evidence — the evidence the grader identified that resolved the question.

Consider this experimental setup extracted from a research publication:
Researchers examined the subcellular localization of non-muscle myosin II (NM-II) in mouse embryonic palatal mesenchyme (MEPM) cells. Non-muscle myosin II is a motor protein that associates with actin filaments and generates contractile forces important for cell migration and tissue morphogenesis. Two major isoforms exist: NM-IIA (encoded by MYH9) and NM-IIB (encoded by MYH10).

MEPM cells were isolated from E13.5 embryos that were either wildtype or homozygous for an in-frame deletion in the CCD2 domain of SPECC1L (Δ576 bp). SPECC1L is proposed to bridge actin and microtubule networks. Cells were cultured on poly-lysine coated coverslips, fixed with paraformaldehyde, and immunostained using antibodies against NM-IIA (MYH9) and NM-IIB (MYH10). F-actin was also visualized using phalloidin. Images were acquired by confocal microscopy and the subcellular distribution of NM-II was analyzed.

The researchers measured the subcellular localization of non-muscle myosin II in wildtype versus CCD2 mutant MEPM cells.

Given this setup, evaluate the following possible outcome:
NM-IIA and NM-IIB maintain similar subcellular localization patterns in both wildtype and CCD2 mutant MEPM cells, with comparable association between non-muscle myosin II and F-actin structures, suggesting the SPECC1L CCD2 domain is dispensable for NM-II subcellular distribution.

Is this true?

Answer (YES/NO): NO